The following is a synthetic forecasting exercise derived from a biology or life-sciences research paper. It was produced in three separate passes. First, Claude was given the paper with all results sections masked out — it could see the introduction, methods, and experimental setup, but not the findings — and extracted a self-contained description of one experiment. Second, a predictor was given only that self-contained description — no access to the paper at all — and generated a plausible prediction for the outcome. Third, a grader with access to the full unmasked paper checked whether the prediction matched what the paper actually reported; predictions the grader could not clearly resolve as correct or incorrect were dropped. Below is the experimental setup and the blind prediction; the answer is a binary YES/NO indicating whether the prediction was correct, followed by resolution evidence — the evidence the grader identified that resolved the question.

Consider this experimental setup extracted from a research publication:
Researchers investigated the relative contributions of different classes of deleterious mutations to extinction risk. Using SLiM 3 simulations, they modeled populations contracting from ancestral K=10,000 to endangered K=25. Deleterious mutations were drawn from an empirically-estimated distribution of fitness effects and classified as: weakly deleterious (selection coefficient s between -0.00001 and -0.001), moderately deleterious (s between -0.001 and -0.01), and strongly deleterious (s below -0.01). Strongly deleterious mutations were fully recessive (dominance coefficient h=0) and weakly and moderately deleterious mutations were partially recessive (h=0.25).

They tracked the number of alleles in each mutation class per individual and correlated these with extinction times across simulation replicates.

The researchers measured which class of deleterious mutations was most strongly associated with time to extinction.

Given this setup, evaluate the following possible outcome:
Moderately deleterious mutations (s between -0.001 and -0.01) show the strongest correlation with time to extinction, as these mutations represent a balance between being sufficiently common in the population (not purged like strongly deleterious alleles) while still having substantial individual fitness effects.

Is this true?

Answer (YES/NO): NO